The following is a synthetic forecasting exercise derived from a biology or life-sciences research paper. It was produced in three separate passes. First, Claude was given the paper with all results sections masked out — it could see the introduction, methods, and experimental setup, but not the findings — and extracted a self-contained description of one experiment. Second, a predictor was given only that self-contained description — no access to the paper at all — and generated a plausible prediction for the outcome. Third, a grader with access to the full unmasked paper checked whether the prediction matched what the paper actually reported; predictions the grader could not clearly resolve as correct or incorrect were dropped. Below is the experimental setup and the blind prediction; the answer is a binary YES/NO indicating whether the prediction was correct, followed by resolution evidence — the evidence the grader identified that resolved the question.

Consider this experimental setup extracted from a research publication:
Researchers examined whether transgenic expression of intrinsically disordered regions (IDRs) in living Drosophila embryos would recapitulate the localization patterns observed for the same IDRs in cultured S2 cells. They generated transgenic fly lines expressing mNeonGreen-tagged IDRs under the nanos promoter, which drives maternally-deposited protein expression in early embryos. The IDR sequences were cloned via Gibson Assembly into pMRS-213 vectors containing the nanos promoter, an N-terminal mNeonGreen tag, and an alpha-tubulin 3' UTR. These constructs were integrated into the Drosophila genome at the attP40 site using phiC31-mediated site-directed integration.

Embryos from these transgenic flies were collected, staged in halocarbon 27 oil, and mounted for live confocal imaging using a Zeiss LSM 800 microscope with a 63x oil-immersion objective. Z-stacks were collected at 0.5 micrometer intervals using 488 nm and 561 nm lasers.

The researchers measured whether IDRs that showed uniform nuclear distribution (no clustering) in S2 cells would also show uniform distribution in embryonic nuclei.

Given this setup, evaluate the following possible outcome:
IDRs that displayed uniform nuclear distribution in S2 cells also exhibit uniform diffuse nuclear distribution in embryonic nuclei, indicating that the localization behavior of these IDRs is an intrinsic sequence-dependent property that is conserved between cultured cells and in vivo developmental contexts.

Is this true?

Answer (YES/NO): YES